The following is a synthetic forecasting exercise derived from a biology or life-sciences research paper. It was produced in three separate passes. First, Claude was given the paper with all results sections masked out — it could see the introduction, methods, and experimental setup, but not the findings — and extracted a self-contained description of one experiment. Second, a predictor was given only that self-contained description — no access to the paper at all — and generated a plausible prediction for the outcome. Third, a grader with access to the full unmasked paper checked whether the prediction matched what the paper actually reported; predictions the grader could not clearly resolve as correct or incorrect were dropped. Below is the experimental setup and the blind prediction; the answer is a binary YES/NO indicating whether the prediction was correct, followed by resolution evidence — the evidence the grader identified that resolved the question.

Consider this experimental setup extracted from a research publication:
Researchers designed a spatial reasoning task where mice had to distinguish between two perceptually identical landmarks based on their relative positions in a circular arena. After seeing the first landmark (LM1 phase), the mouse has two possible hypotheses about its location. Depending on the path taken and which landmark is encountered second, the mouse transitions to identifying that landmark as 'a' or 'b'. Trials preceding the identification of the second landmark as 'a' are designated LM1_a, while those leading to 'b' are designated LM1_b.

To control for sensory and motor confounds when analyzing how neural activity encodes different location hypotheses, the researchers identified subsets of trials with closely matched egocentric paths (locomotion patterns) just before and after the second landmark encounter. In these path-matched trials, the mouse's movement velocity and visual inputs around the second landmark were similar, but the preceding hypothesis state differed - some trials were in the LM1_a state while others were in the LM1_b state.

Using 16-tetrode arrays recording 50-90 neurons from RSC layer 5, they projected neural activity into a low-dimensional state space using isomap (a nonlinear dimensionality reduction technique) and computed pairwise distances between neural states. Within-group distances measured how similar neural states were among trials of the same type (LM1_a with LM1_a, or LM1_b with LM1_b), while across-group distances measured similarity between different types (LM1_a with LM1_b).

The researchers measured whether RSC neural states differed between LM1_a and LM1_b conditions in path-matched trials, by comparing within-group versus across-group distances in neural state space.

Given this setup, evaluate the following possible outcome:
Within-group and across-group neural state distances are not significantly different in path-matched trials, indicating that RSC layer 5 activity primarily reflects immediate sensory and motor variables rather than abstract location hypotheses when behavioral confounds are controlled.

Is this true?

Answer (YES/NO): NO